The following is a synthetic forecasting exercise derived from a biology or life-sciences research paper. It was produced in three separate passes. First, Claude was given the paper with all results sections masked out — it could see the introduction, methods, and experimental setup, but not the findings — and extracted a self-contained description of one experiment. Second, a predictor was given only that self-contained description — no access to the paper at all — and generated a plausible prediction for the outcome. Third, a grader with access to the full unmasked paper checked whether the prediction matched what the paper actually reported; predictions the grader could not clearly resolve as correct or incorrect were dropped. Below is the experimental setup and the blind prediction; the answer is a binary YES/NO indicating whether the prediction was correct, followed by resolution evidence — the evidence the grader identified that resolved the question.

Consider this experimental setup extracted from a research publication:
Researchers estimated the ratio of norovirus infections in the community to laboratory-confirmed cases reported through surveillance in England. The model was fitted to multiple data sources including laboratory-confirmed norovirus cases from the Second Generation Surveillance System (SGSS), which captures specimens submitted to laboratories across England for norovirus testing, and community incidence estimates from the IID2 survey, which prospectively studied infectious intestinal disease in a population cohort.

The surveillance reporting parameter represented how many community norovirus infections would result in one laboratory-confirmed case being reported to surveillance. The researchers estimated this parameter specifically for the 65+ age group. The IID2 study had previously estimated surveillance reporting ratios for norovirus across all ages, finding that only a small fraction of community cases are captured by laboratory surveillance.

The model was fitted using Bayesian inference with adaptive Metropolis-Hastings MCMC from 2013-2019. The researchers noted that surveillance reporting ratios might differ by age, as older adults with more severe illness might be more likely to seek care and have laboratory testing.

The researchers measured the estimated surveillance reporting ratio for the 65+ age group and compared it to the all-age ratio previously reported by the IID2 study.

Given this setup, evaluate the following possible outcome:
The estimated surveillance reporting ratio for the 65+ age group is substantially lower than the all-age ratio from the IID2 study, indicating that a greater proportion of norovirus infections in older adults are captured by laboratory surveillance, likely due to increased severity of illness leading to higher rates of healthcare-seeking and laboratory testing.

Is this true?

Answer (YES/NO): NO